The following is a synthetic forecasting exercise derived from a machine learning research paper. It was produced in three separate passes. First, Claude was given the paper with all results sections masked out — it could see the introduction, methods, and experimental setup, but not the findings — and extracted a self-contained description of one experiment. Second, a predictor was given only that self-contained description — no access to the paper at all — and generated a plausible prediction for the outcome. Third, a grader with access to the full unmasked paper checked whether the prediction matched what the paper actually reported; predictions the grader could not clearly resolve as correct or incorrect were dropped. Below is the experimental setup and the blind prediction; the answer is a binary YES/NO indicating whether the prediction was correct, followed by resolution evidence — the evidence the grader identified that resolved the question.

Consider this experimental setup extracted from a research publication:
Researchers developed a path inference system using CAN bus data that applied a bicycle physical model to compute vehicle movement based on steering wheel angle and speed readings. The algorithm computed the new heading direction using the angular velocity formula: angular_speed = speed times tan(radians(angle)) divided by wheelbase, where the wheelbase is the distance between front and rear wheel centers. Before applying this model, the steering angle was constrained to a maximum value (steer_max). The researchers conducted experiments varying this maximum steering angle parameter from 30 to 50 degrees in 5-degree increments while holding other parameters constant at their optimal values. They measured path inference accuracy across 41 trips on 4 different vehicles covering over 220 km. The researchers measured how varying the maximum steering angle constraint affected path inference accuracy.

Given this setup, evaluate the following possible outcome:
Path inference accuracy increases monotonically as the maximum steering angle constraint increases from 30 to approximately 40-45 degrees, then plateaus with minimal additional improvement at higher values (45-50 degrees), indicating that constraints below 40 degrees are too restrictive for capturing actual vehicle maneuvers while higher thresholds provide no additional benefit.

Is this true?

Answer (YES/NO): NO